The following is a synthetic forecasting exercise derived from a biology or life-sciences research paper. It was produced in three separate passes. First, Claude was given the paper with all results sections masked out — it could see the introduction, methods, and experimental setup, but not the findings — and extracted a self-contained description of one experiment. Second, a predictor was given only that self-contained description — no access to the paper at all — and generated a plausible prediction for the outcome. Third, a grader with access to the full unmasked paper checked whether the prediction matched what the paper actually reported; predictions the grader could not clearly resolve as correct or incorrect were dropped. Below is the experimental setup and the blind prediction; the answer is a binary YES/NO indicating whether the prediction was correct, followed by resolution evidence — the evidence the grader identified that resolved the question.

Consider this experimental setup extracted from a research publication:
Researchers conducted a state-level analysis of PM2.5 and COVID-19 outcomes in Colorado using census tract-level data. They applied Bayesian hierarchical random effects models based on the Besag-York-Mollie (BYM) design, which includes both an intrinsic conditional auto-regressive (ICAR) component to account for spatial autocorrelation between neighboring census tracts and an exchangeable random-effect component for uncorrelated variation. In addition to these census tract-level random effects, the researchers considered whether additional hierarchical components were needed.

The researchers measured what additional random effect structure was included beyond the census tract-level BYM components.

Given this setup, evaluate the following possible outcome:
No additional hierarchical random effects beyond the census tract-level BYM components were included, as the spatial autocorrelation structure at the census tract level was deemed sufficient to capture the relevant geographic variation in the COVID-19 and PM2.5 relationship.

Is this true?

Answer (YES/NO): NO